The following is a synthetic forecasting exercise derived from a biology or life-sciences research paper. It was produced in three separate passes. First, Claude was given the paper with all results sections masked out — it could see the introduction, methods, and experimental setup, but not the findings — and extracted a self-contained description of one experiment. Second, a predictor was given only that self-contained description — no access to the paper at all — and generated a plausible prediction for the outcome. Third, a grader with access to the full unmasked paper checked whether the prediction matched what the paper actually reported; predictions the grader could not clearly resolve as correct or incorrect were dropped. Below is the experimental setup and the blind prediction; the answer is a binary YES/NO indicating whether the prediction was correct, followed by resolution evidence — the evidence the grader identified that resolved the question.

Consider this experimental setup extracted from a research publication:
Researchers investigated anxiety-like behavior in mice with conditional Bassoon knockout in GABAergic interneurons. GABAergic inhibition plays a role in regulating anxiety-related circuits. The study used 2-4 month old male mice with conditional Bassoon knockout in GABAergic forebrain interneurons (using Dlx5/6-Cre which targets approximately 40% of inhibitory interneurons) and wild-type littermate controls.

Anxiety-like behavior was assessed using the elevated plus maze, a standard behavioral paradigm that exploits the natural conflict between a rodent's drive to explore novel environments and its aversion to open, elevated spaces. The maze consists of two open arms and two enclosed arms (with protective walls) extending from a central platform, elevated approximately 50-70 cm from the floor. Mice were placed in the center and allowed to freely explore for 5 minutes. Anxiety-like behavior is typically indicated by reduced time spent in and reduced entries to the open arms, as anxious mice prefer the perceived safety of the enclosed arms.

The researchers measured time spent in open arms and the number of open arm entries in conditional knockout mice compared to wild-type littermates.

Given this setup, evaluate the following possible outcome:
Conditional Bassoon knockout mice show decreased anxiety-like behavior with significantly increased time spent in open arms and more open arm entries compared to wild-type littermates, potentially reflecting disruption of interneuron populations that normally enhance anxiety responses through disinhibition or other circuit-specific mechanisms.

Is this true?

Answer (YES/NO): NO